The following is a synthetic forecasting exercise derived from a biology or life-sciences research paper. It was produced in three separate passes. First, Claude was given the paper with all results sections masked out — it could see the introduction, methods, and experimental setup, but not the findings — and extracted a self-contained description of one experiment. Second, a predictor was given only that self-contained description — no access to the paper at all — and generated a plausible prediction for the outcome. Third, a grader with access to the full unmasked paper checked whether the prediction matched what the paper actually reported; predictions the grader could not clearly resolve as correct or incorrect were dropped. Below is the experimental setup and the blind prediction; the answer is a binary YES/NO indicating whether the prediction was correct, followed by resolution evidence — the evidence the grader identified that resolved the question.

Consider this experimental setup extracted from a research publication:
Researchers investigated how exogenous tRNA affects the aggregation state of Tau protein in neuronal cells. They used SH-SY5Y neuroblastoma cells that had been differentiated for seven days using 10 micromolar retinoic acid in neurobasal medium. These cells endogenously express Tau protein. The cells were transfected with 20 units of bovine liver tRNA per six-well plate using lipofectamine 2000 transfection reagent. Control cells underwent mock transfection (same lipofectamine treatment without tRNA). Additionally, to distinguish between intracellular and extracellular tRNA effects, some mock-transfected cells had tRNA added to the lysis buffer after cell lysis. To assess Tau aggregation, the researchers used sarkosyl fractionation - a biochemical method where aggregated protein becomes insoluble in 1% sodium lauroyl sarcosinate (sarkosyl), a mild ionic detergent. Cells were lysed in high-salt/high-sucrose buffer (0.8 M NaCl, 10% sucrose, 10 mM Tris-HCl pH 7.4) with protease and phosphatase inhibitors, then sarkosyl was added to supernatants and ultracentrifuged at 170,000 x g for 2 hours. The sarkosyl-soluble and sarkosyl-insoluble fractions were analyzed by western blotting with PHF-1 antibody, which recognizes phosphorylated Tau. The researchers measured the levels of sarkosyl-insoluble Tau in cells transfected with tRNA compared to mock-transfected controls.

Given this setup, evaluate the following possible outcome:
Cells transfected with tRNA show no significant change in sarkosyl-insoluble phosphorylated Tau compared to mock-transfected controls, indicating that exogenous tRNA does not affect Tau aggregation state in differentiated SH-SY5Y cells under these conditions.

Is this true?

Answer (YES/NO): NO